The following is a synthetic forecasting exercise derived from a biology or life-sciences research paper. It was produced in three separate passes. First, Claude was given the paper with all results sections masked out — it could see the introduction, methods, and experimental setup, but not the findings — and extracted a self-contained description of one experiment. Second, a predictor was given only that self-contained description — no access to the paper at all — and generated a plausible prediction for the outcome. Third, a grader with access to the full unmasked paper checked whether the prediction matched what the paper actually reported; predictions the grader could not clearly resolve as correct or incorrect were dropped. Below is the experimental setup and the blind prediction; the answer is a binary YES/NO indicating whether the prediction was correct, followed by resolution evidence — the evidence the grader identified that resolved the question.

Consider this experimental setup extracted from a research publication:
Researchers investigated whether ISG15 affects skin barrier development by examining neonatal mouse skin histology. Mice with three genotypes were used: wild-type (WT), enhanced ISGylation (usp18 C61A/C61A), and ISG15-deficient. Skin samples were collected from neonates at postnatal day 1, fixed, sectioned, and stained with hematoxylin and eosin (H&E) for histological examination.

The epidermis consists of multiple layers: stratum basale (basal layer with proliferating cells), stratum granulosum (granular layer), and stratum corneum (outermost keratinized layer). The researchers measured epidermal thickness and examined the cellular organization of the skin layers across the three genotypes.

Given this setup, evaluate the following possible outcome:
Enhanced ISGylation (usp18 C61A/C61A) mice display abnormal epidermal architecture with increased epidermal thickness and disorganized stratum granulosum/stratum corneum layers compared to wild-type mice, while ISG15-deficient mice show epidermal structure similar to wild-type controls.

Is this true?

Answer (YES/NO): NO